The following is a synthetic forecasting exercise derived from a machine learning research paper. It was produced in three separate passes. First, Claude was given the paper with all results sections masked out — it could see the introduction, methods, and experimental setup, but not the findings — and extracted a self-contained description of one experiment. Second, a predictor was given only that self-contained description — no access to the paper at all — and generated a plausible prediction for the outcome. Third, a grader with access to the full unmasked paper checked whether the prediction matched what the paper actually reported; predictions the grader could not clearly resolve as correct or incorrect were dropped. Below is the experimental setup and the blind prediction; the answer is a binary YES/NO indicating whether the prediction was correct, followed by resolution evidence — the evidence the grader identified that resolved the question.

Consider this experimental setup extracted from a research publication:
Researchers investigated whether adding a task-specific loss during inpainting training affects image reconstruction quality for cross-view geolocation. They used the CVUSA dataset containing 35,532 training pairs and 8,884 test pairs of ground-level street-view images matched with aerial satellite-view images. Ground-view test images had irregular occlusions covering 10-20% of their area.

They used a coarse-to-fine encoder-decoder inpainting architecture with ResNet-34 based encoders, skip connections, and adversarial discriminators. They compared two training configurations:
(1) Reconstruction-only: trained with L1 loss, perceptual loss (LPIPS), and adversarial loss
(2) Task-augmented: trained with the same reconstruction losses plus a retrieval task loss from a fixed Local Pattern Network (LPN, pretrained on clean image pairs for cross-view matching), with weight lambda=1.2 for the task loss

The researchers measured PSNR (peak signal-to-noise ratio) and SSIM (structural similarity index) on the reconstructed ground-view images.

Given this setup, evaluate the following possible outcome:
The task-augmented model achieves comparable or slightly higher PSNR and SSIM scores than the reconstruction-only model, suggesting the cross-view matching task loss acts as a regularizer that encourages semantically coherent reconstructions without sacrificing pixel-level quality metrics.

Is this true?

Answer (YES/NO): NO